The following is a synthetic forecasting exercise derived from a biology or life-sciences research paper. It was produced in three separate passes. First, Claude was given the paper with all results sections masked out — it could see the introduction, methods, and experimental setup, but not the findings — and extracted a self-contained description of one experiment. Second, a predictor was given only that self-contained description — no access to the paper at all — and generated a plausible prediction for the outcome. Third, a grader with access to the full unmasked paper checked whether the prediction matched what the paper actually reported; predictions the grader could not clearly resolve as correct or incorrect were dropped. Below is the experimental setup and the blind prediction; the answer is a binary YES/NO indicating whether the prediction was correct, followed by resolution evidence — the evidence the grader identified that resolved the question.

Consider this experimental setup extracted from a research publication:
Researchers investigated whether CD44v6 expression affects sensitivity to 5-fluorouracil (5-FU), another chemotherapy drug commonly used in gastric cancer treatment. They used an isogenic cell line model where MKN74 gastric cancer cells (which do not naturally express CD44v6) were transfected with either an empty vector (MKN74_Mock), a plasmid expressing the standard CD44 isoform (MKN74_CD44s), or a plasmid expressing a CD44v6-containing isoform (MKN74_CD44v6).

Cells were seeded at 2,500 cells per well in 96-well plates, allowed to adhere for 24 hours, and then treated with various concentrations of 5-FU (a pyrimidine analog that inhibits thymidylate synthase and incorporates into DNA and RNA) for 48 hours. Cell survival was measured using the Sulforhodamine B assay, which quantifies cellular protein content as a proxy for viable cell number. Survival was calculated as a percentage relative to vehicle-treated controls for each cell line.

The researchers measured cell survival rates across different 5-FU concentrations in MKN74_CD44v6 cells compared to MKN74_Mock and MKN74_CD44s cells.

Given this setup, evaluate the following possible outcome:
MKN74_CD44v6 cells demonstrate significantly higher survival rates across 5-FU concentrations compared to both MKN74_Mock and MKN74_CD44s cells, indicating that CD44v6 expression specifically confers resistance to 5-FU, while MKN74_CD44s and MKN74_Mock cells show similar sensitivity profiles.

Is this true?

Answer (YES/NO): NO